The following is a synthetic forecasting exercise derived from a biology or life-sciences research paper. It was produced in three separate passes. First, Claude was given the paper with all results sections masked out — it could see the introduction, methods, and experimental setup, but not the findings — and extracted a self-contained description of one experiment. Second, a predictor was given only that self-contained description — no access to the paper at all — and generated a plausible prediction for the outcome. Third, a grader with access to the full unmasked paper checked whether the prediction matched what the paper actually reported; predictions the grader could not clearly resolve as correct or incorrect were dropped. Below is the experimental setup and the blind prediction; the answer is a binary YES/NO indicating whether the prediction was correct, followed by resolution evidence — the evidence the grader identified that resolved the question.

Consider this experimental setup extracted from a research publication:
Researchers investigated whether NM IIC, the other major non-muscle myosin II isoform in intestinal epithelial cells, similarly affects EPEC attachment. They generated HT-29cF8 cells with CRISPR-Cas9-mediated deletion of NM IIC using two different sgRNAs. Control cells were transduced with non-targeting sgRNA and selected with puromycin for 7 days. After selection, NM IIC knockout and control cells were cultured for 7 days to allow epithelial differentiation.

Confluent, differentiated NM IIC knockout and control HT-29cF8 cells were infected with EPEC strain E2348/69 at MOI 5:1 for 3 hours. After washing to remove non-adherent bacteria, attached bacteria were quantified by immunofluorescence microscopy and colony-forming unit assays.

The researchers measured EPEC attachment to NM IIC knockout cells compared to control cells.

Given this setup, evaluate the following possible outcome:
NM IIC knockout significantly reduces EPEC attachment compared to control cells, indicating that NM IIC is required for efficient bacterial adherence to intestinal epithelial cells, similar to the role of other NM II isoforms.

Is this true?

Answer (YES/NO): NO